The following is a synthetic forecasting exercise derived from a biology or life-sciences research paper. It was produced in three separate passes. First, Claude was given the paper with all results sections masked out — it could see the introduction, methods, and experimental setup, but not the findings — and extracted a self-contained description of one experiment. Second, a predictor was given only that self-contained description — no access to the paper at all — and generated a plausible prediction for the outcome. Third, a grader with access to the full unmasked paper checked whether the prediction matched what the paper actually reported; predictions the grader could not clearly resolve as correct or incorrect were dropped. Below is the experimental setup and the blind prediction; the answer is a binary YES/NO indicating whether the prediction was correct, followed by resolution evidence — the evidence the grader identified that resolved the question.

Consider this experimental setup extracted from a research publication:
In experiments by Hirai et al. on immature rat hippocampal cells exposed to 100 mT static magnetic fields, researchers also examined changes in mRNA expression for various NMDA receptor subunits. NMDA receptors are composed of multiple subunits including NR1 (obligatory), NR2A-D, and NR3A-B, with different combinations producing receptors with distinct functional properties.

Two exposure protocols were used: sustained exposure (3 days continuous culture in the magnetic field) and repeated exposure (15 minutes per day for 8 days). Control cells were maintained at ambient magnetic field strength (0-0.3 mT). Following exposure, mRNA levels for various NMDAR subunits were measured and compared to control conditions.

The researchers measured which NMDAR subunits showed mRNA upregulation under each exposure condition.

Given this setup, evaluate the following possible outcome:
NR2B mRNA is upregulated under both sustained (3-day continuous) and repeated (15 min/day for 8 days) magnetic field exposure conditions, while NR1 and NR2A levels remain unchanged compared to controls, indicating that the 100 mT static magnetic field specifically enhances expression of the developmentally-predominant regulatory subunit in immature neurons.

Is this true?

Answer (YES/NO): NO